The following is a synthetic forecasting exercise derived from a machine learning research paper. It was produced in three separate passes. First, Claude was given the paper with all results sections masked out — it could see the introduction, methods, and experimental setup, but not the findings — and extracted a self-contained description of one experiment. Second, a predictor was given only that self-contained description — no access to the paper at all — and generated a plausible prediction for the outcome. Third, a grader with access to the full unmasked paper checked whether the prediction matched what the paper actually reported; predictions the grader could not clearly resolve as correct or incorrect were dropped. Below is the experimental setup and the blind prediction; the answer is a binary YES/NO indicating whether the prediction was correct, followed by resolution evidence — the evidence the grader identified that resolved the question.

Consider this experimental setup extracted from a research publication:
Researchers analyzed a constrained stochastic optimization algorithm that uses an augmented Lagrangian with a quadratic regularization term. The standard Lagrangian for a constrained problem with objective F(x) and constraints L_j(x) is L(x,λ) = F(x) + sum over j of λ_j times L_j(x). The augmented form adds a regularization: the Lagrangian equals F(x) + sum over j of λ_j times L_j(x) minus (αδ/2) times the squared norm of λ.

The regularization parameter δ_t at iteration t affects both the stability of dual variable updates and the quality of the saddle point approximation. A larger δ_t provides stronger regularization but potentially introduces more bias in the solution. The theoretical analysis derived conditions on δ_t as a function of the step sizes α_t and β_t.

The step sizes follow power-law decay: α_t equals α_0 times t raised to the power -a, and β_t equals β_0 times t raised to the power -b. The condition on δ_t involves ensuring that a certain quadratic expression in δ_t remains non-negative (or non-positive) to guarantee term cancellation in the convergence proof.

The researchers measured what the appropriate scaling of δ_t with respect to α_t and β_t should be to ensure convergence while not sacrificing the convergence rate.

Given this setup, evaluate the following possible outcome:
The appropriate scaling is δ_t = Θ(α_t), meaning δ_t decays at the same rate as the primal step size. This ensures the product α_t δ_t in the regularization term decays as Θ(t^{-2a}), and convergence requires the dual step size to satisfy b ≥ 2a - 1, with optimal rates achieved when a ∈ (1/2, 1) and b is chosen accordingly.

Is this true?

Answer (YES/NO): NO